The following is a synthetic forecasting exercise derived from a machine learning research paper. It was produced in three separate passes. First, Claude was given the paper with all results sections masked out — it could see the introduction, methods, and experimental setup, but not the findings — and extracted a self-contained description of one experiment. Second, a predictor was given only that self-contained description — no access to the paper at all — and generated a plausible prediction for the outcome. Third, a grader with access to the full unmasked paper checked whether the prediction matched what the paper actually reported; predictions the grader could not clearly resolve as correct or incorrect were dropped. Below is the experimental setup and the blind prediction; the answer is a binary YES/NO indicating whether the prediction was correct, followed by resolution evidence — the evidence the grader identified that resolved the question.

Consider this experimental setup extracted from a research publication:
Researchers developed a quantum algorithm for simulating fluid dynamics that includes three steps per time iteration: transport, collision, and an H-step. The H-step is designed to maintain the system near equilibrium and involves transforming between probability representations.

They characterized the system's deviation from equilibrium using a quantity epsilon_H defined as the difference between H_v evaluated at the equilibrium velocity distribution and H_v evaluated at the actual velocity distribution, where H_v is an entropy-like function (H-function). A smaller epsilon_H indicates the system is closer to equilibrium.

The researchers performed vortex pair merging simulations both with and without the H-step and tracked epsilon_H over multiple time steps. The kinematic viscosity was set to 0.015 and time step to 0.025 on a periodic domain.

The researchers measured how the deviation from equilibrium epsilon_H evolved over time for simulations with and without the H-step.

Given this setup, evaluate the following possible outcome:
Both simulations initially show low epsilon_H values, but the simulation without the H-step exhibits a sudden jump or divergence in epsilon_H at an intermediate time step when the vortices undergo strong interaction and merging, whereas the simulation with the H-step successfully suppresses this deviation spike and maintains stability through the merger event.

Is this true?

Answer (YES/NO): NO